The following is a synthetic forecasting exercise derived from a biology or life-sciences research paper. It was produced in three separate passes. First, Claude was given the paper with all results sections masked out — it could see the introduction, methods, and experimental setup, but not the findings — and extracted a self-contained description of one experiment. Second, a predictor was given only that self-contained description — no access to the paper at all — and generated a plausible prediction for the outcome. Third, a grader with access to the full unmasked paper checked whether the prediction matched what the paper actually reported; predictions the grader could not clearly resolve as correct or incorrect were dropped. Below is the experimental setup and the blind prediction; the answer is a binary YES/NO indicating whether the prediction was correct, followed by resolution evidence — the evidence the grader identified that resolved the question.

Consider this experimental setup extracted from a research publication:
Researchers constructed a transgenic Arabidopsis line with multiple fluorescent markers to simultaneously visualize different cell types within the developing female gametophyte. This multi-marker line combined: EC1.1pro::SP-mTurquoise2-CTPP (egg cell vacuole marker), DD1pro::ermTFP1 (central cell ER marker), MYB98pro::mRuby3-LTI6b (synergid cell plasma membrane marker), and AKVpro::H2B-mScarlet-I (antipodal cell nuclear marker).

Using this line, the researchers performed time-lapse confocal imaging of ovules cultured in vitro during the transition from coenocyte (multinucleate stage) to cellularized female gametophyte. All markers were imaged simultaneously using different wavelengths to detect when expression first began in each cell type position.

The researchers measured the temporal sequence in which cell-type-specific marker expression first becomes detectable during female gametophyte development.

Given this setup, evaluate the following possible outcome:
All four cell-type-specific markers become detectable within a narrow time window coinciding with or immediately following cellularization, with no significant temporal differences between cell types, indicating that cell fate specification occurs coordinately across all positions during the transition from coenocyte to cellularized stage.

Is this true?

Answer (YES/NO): NO